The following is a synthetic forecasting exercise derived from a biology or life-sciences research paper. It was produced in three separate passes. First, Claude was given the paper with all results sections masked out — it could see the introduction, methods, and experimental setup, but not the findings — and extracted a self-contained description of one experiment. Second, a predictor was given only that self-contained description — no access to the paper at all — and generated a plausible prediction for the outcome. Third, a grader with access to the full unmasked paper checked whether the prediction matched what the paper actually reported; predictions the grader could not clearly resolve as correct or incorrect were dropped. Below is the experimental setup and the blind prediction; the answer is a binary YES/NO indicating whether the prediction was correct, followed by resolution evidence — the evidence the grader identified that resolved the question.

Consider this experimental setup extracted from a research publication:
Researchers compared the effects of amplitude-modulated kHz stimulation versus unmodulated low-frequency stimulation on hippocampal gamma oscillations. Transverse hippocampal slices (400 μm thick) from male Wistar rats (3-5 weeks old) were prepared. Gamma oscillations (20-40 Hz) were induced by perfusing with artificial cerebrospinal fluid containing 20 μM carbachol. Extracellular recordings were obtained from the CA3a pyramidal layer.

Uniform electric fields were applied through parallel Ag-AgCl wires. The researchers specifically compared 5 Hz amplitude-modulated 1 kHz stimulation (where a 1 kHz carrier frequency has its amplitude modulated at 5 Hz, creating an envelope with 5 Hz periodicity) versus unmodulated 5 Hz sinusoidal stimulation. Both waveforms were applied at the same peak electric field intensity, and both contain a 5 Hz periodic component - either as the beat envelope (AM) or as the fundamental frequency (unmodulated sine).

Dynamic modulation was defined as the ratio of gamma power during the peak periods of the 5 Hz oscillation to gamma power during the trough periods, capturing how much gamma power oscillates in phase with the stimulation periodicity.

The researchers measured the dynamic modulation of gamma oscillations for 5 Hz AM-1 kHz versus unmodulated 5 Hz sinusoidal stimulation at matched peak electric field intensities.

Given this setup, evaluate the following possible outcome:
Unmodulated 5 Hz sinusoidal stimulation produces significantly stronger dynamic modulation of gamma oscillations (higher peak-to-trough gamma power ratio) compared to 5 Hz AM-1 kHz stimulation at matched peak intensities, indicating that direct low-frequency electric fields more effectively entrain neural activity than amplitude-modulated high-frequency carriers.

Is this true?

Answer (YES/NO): YES